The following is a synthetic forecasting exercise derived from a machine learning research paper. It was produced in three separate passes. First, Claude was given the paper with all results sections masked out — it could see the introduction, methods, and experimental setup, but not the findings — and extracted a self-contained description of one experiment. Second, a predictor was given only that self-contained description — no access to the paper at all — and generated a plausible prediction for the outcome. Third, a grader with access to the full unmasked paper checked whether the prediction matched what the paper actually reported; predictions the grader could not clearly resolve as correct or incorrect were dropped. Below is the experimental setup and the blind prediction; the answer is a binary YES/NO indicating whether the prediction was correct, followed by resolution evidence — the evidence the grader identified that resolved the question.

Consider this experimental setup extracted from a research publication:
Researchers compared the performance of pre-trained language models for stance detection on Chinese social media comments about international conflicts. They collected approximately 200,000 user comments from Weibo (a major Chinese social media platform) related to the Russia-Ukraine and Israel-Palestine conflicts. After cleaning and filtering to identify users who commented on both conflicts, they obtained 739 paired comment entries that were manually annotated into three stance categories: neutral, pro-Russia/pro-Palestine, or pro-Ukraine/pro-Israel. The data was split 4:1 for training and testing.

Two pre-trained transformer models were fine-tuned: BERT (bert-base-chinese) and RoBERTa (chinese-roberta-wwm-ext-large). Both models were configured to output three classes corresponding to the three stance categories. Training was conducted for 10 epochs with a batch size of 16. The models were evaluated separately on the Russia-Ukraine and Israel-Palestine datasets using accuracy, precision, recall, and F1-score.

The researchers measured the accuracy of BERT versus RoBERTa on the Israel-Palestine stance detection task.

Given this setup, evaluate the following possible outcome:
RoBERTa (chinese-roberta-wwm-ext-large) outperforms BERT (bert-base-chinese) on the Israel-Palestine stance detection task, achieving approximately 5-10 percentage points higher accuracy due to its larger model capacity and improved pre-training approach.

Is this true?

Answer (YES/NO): NO